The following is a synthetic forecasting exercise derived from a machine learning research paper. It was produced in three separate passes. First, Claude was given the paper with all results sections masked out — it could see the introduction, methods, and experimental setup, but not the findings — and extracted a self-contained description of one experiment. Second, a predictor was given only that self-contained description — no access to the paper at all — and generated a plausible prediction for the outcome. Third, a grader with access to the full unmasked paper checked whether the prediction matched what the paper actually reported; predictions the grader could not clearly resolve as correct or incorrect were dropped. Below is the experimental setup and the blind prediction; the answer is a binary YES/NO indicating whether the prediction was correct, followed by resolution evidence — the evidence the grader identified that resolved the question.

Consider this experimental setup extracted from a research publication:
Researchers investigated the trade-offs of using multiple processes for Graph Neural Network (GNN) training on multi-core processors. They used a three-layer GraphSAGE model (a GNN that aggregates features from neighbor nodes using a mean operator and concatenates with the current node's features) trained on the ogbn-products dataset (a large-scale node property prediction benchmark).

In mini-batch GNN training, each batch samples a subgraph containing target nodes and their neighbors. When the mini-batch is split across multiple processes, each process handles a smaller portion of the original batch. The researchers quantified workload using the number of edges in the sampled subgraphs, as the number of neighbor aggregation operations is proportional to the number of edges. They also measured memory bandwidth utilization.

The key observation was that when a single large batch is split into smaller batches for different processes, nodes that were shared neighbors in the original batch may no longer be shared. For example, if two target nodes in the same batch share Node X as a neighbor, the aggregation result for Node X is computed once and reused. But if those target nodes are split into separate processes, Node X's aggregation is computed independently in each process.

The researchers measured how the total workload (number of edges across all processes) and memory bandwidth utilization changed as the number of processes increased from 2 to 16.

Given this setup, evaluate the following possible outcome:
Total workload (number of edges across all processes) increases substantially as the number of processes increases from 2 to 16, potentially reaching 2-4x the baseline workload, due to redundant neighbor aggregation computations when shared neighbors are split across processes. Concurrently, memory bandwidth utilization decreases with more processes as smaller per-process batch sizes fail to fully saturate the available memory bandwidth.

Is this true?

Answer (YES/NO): NO